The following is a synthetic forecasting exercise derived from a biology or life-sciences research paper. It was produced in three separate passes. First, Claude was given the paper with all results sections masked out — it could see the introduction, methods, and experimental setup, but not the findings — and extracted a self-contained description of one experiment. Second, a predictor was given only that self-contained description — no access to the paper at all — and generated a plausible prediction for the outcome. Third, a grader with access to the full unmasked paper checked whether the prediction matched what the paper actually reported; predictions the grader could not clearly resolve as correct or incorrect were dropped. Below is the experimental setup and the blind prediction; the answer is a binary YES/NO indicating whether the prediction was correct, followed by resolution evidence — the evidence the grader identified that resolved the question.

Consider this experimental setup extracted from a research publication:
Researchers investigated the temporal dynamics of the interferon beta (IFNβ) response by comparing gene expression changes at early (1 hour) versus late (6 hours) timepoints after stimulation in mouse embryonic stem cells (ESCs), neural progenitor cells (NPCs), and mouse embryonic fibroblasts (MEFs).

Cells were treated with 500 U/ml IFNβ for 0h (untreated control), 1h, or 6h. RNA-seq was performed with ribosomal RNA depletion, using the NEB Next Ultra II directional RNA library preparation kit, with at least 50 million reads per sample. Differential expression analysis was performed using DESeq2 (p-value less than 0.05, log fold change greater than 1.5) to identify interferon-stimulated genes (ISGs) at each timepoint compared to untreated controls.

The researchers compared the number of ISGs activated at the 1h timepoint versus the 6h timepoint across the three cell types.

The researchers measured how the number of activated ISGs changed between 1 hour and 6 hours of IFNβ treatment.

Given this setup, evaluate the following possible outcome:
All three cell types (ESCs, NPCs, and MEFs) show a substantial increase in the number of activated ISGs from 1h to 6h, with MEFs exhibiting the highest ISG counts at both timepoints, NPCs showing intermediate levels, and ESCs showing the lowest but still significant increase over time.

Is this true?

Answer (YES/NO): YES